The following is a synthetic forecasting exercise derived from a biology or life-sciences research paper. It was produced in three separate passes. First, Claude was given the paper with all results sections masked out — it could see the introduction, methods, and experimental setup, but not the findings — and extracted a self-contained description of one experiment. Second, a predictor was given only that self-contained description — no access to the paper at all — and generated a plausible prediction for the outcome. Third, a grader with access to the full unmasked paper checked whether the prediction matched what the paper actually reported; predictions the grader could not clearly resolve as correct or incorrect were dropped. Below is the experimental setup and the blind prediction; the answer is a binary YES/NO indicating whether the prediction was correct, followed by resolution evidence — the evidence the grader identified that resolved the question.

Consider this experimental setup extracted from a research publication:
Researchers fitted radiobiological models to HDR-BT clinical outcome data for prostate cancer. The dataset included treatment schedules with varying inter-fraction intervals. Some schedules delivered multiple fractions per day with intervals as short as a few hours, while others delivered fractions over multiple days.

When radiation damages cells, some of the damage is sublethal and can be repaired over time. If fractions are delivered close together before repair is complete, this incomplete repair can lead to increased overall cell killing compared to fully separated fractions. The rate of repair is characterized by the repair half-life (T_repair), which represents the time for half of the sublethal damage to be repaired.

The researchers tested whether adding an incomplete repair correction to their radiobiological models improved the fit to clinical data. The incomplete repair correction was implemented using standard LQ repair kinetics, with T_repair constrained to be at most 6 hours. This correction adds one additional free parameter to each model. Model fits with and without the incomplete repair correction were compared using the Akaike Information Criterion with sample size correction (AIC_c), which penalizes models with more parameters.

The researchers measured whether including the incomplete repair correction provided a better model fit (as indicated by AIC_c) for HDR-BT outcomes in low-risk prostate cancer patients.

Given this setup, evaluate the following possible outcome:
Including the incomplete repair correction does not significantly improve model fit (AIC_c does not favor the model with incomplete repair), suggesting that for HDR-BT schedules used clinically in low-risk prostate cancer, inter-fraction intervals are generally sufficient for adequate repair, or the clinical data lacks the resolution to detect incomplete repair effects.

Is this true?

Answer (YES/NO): YES